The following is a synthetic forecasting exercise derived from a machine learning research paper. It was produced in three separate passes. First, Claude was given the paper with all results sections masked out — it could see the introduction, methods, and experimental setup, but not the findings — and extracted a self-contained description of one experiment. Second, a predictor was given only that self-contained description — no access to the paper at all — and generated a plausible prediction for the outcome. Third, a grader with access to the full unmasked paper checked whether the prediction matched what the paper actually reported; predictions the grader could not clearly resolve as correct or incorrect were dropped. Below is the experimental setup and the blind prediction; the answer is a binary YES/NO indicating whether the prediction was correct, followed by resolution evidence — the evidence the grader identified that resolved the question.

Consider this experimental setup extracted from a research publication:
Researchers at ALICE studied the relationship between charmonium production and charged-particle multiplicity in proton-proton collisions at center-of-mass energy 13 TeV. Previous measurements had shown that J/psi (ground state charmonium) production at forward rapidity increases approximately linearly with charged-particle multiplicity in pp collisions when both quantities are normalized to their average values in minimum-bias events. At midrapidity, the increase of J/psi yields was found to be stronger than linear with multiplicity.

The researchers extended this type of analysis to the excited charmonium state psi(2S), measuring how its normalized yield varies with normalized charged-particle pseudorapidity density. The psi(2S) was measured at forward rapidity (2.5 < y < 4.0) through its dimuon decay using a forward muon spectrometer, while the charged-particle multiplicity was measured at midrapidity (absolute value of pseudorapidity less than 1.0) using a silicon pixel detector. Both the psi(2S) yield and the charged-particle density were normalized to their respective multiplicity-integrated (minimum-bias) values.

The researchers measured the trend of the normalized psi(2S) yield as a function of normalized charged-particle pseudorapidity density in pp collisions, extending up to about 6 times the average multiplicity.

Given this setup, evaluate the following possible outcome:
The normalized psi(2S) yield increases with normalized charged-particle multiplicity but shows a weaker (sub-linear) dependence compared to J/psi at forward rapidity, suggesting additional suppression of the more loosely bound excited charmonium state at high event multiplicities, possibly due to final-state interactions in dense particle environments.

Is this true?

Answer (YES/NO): NO